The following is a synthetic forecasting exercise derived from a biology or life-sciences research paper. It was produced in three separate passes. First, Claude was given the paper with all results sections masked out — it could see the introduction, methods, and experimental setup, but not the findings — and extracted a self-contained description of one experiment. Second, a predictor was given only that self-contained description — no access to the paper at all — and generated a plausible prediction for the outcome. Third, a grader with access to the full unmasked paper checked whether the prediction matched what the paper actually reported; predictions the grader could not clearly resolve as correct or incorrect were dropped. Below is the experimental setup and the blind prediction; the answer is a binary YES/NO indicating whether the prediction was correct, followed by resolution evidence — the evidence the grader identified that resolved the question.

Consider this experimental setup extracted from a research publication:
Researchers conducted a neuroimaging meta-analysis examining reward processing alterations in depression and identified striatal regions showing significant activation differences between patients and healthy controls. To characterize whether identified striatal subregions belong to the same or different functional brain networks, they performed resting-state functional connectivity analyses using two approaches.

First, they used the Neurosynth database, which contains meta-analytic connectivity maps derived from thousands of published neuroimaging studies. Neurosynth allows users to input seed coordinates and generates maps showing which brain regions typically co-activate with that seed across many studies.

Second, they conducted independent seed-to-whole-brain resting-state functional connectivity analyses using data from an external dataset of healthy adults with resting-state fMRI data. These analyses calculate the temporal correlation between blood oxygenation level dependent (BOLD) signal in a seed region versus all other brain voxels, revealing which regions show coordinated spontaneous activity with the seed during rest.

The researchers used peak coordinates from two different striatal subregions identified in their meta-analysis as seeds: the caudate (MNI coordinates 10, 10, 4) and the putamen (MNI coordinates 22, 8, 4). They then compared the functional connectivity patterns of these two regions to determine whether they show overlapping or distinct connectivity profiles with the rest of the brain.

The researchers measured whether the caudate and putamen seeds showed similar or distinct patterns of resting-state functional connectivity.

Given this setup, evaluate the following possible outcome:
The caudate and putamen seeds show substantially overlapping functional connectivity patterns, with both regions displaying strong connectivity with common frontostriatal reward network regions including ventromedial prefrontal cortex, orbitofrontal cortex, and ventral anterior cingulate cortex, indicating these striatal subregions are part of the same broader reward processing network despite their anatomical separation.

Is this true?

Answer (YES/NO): NO